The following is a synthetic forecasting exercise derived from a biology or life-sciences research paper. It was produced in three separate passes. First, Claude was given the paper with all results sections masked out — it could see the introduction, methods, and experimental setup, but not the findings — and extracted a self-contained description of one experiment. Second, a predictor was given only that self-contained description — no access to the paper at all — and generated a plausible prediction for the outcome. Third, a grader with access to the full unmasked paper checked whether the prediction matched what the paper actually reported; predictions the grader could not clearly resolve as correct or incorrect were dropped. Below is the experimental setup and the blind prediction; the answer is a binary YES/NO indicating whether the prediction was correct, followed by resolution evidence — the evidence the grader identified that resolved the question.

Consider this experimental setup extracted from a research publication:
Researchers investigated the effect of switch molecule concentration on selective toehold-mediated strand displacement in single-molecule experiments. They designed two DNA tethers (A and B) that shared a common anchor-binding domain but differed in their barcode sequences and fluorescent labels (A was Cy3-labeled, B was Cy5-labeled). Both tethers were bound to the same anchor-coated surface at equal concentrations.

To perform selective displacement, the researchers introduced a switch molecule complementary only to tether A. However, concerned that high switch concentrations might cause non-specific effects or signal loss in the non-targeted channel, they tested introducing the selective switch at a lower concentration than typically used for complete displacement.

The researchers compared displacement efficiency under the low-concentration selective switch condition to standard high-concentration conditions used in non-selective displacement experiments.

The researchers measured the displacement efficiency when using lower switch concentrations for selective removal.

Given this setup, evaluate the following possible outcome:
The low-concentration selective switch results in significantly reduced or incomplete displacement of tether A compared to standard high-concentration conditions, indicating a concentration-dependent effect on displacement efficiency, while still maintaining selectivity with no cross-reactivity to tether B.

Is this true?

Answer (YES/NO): NO